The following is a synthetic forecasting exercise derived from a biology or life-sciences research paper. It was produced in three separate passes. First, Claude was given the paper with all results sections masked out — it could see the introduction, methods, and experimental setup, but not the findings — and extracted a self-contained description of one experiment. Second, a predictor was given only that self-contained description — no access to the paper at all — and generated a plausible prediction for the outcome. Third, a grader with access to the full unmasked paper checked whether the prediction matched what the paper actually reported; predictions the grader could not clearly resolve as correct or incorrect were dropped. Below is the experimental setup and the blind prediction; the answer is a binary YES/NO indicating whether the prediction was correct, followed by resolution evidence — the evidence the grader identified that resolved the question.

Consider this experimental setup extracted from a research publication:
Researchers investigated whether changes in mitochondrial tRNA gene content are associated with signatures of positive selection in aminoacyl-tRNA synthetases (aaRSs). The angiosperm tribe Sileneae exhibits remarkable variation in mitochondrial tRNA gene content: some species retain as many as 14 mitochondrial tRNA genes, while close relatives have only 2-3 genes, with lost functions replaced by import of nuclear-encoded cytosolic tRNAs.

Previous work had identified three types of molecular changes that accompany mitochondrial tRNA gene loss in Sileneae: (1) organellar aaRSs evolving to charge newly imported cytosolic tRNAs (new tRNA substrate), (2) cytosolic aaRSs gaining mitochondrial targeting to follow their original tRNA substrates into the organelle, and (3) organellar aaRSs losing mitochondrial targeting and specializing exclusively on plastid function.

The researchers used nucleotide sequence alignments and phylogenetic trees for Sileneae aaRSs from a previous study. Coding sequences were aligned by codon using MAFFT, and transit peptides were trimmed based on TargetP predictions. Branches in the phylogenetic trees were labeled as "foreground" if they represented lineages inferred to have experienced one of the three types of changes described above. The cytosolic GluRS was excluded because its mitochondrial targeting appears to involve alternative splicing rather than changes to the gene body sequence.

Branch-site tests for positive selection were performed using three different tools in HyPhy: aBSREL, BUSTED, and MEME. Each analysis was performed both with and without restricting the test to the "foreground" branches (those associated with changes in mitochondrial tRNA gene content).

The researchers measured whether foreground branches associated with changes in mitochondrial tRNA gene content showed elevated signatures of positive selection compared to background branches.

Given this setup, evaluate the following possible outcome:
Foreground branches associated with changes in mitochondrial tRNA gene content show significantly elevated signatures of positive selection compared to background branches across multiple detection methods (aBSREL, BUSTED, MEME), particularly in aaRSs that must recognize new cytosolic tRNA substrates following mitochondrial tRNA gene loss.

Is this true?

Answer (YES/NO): NO